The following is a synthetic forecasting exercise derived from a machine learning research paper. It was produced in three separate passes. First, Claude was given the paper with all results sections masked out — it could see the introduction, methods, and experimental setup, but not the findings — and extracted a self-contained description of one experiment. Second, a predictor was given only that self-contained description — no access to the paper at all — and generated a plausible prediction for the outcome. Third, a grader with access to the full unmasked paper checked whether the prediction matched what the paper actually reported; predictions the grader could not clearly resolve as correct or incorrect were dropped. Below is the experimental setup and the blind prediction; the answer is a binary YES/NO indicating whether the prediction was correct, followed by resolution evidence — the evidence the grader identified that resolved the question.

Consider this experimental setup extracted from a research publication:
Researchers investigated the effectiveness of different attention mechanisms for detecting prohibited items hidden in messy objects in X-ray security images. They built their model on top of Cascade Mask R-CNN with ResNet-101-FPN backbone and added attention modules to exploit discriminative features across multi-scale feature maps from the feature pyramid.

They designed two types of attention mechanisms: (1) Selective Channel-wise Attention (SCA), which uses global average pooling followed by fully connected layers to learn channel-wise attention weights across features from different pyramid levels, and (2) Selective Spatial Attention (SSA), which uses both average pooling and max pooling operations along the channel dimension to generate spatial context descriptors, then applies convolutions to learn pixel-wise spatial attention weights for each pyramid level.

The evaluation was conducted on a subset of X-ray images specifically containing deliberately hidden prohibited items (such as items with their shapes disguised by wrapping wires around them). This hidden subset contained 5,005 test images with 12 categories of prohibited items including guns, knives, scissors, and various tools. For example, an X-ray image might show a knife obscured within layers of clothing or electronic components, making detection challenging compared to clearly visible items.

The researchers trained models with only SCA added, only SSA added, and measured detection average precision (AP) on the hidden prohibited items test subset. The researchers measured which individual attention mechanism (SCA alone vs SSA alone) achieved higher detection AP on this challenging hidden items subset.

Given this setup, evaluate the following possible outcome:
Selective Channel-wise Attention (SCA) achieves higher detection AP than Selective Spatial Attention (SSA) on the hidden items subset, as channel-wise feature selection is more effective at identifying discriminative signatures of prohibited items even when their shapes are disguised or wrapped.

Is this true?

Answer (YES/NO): NO